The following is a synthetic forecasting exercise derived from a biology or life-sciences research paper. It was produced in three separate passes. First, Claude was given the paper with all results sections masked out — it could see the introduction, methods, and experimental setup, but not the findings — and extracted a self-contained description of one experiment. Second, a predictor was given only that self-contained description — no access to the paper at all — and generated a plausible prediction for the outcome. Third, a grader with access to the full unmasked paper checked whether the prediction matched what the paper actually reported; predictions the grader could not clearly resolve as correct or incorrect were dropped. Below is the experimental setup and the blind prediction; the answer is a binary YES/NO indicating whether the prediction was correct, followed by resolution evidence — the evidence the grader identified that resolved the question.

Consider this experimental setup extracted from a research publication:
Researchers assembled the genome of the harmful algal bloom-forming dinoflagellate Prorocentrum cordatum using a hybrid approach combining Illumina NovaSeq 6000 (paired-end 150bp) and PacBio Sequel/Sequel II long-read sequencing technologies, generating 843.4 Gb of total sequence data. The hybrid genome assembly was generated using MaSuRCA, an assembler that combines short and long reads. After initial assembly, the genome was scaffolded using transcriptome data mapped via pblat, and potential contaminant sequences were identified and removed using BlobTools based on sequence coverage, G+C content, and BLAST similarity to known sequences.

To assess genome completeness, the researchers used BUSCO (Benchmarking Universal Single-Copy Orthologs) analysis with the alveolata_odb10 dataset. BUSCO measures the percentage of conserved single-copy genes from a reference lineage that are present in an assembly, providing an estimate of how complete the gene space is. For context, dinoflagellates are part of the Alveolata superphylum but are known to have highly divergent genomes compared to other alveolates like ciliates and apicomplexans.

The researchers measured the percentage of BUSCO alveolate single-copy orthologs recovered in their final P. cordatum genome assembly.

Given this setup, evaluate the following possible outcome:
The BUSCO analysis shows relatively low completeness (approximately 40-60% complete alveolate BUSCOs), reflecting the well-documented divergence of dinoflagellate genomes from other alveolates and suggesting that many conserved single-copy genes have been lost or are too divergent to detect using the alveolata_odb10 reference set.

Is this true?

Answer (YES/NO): YES